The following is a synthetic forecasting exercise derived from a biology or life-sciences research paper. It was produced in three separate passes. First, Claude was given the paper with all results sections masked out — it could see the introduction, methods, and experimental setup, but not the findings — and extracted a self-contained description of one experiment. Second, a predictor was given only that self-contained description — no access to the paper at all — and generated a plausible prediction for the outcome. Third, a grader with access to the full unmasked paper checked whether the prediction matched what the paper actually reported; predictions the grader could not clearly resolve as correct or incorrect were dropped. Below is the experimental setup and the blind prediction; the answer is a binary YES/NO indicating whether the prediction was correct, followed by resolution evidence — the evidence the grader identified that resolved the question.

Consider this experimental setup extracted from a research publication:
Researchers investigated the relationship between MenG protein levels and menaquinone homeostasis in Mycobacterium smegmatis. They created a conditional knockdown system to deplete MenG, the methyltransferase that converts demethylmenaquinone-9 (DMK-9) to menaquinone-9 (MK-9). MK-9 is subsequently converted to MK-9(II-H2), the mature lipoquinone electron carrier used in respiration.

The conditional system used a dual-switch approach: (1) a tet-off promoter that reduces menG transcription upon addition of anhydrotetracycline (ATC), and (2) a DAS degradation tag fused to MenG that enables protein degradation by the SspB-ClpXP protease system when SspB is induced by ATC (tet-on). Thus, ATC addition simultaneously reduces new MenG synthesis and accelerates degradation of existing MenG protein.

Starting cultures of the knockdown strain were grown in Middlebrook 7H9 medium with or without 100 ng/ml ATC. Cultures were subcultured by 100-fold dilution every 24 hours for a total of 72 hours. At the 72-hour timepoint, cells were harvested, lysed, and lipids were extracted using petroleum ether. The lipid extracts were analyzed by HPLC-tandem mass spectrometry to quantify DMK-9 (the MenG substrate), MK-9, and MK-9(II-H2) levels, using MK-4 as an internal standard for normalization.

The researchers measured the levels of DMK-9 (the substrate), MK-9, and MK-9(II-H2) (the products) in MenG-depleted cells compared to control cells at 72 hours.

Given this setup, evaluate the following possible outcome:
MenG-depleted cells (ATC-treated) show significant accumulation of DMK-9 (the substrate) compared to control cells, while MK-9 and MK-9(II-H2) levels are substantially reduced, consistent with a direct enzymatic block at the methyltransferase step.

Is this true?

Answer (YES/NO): NO